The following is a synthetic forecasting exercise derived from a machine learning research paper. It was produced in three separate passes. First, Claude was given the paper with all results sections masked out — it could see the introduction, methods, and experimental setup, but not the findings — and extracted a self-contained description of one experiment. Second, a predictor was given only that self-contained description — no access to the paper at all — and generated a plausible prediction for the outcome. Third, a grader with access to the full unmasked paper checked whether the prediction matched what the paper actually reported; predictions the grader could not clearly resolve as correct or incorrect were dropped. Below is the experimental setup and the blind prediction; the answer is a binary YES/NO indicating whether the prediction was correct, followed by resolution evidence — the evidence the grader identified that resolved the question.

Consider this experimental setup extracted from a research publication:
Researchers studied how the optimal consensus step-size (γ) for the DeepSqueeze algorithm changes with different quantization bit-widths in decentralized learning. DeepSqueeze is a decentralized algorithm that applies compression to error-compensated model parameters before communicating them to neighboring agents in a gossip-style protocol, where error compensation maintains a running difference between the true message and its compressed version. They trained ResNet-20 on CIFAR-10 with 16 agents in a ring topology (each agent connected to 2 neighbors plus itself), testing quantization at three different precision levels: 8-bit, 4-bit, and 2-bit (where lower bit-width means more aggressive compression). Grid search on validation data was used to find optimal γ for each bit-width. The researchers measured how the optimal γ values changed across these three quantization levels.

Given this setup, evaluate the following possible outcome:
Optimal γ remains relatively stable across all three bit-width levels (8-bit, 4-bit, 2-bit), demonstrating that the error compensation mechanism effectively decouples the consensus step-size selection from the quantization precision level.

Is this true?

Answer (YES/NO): NO